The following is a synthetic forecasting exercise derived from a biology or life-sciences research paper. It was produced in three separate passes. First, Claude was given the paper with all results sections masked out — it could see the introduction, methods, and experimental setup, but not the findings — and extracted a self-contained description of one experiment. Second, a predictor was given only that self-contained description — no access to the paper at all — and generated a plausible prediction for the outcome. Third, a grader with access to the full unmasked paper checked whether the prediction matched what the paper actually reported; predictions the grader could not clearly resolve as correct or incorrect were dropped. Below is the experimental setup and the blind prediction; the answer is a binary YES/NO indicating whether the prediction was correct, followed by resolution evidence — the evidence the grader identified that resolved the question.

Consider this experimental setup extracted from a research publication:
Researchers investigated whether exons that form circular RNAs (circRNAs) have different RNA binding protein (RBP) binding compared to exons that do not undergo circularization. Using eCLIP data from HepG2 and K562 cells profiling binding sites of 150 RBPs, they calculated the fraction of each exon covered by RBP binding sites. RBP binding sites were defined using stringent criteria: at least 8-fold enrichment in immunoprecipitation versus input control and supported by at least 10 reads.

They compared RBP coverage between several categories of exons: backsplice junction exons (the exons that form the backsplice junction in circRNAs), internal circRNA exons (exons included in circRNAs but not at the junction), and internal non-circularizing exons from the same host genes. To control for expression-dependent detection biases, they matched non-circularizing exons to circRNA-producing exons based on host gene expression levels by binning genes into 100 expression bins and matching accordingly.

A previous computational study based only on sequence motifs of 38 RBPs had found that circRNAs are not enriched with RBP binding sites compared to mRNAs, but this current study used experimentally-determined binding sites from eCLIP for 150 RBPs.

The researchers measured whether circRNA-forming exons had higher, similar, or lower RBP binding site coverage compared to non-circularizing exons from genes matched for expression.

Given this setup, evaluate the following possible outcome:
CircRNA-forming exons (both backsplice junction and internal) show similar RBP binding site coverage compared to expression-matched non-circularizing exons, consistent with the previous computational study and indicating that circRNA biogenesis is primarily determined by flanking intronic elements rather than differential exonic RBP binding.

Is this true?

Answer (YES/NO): NO